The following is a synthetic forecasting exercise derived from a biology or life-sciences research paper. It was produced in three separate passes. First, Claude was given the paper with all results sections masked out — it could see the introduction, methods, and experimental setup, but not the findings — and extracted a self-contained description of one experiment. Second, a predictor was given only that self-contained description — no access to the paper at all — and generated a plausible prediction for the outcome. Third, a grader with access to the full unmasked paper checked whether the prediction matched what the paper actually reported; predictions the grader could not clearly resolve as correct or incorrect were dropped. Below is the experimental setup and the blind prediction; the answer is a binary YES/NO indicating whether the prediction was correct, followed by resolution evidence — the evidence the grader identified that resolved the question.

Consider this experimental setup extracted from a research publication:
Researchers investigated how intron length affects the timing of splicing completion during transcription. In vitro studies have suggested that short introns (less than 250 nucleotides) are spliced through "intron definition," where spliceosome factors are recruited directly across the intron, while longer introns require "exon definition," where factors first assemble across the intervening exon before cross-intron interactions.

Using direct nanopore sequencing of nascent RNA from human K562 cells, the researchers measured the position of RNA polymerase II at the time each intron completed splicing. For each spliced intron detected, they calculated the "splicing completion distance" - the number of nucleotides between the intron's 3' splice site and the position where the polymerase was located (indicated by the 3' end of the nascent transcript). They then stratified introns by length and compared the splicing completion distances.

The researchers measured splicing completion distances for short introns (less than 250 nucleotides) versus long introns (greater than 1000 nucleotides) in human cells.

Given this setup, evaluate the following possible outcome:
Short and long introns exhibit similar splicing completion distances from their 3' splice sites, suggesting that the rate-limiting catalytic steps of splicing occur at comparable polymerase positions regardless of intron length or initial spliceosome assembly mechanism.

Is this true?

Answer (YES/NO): YES